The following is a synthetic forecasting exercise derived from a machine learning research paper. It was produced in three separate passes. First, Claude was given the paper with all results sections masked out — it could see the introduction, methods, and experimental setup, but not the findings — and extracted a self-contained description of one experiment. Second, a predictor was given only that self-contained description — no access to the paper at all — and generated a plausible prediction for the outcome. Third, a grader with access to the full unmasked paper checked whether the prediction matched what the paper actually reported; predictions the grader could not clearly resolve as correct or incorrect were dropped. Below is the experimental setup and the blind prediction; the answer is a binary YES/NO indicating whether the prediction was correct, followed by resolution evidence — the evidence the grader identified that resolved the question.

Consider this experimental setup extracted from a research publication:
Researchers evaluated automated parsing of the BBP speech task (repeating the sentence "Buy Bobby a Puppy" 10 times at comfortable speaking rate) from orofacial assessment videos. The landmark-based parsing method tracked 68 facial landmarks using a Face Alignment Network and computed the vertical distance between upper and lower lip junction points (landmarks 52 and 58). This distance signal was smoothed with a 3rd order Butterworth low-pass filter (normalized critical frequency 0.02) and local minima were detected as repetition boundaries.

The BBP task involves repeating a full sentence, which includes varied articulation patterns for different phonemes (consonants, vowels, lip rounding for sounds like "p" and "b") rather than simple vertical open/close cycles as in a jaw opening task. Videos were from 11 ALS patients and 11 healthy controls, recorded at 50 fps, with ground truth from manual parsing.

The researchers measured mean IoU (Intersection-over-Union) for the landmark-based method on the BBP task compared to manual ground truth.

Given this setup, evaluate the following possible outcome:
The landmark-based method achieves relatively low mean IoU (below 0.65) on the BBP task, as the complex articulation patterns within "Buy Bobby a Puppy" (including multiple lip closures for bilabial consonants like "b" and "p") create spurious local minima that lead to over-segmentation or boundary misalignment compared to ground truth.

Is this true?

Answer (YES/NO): YES